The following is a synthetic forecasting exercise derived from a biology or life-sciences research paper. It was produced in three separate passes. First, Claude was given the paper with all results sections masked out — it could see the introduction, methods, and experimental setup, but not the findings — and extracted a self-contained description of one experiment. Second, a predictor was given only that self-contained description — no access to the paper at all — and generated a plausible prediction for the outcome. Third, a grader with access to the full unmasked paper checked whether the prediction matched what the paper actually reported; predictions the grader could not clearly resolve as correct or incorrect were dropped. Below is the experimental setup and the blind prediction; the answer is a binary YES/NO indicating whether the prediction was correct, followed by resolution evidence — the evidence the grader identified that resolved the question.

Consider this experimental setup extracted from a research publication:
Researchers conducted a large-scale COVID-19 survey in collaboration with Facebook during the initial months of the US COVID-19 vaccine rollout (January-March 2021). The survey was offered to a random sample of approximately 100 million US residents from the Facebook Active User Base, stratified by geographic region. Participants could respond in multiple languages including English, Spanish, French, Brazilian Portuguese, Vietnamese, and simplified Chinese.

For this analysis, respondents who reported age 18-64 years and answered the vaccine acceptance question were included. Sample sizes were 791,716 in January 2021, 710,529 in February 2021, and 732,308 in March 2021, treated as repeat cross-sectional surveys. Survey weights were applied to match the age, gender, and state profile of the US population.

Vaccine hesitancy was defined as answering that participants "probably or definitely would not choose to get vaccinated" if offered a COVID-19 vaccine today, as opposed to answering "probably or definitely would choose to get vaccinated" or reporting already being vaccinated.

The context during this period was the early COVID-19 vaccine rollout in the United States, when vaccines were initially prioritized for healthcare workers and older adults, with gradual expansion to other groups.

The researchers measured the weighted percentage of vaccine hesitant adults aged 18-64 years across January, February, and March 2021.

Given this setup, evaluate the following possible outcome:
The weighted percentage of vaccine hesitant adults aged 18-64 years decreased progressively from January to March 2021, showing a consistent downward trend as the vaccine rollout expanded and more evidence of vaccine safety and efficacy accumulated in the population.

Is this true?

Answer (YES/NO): YES